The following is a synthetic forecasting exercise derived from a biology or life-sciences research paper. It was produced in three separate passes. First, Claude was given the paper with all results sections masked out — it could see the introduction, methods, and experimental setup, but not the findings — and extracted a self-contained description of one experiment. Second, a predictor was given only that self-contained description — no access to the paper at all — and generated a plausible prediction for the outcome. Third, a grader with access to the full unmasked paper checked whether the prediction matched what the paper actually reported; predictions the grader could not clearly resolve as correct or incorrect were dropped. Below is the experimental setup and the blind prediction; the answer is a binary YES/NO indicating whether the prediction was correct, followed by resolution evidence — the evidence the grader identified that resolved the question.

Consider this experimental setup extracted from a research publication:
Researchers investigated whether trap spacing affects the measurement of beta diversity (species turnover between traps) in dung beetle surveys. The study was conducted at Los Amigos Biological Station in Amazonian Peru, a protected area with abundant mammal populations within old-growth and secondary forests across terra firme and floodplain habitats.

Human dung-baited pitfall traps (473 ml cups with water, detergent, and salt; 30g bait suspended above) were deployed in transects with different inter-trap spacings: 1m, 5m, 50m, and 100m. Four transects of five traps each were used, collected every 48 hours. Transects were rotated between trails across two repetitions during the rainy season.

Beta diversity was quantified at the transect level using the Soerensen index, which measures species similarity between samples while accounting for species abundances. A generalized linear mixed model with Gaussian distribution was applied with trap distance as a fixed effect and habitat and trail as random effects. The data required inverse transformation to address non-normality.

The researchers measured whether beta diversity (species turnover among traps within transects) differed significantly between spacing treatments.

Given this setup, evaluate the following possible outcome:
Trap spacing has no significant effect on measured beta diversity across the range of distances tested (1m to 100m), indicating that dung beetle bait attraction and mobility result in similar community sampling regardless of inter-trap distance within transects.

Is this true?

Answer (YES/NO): YES